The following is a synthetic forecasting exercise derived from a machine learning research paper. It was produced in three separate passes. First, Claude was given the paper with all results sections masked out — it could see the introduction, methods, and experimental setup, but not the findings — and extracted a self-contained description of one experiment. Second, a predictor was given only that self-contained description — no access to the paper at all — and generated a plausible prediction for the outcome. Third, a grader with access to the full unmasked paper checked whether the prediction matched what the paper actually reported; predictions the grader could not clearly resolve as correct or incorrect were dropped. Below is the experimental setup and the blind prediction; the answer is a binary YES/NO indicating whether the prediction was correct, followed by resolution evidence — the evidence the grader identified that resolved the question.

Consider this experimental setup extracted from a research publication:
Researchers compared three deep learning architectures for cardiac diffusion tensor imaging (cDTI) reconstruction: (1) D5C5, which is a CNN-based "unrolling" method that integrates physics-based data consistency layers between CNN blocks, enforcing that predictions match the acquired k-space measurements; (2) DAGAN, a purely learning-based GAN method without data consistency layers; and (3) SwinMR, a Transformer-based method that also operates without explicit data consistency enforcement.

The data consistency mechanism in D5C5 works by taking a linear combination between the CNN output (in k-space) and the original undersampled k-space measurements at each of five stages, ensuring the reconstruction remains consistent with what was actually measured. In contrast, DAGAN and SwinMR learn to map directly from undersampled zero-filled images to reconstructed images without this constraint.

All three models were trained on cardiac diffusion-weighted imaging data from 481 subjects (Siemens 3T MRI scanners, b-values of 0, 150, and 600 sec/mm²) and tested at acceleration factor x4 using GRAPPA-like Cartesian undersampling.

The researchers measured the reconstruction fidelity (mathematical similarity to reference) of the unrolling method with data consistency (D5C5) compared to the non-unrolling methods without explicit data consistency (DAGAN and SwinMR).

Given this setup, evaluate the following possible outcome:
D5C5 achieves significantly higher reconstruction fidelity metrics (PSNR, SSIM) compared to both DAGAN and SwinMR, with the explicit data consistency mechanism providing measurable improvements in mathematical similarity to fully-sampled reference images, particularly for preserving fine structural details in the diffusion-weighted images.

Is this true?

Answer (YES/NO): YES